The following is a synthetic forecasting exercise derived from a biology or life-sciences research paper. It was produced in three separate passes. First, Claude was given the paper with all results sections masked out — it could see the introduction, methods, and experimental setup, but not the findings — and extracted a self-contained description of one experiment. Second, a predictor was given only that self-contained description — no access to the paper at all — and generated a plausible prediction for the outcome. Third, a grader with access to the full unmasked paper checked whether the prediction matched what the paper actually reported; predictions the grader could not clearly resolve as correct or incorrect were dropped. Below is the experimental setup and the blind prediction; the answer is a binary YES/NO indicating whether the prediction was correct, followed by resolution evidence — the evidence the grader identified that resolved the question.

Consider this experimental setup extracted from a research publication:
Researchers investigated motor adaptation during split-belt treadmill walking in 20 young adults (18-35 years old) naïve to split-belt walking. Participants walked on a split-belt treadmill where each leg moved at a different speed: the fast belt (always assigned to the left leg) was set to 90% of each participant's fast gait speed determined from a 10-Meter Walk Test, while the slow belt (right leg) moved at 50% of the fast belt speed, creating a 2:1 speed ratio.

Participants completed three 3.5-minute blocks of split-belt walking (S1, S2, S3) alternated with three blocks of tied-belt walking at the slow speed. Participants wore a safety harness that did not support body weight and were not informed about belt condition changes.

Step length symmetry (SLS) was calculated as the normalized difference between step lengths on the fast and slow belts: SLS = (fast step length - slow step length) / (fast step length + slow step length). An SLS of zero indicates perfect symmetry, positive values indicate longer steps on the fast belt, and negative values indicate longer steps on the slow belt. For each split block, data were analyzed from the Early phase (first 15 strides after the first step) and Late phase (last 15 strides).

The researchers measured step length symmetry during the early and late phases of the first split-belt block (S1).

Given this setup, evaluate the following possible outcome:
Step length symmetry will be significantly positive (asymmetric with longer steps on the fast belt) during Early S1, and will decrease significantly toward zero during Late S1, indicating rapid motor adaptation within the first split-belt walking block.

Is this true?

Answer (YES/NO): NO